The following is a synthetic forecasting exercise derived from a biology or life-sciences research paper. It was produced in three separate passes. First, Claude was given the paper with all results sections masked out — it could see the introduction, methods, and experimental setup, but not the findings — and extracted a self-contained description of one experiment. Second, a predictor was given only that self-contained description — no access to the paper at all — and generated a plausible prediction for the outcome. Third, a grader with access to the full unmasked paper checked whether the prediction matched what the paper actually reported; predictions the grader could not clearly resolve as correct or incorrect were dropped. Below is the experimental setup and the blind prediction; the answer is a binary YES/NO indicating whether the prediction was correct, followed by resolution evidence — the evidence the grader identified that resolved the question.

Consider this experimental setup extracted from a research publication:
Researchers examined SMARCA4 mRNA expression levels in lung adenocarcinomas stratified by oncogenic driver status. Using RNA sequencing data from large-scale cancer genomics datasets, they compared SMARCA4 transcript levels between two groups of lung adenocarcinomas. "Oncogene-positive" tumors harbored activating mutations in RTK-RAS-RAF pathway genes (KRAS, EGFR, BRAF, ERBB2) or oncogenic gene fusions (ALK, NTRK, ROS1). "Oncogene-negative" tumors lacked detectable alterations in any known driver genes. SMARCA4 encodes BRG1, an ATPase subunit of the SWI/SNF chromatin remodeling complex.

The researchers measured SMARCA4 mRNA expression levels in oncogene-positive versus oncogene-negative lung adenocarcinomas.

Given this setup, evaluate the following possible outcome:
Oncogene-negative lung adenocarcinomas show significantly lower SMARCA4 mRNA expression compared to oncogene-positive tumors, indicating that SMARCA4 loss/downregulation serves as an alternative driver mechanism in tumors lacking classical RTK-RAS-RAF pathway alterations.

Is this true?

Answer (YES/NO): YES